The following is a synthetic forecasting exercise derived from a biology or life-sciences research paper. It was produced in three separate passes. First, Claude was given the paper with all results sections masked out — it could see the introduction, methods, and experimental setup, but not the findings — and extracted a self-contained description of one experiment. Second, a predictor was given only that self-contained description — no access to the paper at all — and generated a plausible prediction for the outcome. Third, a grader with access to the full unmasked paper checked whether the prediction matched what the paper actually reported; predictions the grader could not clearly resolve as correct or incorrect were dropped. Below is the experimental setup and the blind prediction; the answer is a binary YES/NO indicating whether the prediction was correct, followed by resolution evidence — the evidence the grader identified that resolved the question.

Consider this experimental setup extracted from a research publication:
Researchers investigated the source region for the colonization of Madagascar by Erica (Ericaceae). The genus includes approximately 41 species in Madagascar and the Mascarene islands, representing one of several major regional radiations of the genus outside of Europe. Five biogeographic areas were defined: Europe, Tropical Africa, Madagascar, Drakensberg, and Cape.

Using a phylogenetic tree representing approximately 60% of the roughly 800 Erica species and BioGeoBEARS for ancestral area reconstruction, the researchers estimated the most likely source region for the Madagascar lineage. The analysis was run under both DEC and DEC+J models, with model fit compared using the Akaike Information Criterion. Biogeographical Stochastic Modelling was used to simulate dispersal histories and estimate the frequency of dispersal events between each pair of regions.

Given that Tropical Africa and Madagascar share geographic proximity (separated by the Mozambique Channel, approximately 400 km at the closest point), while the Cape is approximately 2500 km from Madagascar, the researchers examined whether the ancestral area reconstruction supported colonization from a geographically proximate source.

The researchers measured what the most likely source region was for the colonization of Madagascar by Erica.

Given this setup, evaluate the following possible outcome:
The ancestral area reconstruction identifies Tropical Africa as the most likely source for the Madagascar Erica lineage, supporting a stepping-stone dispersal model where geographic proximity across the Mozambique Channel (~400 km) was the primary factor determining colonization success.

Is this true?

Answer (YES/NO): NO